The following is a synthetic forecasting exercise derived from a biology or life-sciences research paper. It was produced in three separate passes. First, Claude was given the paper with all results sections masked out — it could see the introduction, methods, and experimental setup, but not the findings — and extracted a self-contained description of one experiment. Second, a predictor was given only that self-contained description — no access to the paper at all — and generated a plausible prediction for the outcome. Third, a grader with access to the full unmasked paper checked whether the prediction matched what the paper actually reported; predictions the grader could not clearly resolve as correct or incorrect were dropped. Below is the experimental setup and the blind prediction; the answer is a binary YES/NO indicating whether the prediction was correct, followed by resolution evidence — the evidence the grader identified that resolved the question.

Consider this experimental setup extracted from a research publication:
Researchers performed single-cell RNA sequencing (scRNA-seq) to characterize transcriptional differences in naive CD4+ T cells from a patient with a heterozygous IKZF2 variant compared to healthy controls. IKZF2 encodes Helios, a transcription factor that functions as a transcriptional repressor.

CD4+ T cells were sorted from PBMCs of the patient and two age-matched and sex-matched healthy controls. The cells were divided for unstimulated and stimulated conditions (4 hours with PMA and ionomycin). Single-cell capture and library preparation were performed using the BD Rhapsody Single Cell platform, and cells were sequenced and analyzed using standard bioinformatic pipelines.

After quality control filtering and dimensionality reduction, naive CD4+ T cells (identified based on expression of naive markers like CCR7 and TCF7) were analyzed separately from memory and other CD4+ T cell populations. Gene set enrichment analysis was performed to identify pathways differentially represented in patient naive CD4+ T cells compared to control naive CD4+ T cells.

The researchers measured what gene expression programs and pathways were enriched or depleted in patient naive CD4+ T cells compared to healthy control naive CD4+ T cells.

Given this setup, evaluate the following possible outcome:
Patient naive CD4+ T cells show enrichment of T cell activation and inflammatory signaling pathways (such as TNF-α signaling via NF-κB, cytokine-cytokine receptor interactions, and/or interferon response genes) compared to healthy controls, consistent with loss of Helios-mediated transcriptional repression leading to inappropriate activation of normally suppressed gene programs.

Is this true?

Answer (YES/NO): NO